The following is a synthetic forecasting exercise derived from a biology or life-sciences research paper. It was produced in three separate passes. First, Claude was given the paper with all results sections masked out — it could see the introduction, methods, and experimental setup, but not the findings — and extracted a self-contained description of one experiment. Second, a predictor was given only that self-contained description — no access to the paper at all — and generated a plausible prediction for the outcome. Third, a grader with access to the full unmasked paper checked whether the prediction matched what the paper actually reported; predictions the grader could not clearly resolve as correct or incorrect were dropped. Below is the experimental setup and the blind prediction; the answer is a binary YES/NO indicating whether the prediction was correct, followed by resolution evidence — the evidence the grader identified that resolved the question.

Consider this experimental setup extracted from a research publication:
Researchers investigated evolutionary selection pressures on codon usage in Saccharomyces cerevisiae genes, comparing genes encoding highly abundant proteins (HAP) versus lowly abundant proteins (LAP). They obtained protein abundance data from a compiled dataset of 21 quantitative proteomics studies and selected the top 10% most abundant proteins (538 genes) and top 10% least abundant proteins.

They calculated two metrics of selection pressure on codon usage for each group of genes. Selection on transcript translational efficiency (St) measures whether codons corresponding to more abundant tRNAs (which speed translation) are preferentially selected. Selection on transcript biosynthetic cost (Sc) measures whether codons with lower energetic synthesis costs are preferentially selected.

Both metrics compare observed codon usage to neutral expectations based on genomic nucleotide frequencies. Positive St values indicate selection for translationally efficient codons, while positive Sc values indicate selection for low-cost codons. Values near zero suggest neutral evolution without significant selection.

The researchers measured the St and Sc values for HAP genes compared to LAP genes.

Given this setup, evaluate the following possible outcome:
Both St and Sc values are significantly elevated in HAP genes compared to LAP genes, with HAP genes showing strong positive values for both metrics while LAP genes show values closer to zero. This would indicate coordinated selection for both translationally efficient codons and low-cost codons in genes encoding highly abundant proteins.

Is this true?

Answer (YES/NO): NO